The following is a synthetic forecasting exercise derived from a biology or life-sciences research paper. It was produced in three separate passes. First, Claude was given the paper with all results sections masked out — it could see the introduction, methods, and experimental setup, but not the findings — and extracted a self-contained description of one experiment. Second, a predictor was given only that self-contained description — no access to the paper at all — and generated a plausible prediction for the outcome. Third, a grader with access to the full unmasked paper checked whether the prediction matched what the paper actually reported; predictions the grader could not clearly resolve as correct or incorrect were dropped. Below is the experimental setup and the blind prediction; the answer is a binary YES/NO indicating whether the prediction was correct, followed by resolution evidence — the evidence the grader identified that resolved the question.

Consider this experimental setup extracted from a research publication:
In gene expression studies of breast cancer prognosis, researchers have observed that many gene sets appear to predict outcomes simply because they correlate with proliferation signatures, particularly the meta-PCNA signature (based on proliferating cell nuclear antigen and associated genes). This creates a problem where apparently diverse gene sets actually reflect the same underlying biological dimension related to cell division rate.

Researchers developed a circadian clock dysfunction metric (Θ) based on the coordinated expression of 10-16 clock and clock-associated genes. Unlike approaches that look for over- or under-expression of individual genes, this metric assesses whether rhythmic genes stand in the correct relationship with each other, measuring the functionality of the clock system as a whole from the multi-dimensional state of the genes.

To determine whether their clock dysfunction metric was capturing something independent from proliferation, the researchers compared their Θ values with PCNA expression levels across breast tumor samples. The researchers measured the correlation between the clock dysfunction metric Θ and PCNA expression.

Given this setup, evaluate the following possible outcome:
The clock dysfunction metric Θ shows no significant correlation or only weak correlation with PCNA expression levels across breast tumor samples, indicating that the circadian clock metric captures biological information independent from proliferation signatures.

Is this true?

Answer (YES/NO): YES